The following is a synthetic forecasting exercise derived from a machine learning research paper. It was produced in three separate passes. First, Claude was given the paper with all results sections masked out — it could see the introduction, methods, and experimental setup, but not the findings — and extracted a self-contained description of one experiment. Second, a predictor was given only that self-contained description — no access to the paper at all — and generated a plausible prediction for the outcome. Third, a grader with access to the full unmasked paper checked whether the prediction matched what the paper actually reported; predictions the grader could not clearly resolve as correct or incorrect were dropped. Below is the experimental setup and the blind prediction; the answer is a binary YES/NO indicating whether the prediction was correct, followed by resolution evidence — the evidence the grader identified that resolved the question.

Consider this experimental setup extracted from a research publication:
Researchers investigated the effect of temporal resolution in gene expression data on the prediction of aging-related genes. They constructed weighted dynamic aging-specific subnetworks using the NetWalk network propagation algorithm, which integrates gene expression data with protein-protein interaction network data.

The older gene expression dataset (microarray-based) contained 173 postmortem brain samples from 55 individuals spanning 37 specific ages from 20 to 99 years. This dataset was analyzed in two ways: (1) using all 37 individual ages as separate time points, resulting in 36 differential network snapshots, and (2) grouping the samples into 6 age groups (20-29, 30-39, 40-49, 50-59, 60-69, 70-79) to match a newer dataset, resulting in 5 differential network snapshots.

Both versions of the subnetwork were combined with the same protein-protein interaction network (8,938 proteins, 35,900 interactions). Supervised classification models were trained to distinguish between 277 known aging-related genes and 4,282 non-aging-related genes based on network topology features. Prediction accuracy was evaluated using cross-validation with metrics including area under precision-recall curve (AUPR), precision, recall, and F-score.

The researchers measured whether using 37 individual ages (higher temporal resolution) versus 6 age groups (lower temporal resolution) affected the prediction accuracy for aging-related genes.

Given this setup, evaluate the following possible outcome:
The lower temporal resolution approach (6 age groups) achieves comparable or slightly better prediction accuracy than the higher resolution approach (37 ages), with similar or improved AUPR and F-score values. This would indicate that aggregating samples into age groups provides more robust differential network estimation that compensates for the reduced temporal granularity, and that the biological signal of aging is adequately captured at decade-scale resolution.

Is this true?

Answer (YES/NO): YES